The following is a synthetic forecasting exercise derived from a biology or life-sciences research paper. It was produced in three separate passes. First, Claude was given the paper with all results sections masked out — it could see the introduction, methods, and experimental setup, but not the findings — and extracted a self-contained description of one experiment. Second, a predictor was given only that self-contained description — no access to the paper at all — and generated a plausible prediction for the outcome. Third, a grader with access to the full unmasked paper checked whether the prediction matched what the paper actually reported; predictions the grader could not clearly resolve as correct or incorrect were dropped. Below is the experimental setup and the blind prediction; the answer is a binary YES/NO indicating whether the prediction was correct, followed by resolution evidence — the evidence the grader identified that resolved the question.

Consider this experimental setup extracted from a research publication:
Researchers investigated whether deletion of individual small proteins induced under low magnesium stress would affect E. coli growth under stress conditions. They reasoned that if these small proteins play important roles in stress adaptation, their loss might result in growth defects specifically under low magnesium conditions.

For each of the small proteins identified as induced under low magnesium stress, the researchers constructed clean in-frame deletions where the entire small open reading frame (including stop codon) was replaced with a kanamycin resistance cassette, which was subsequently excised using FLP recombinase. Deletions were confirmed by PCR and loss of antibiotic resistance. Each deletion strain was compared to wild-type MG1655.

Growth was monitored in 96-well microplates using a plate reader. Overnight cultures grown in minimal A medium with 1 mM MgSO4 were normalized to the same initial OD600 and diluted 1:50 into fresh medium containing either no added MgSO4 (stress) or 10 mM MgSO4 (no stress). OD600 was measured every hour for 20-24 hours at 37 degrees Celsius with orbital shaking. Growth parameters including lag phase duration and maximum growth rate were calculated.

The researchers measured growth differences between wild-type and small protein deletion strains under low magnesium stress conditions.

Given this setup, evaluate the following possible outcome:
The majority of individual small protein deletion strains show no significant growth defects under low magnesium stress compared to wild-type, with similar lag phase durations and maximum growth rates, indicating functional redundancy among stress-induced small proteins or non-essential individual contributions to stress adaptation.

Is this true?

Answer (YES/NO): YES